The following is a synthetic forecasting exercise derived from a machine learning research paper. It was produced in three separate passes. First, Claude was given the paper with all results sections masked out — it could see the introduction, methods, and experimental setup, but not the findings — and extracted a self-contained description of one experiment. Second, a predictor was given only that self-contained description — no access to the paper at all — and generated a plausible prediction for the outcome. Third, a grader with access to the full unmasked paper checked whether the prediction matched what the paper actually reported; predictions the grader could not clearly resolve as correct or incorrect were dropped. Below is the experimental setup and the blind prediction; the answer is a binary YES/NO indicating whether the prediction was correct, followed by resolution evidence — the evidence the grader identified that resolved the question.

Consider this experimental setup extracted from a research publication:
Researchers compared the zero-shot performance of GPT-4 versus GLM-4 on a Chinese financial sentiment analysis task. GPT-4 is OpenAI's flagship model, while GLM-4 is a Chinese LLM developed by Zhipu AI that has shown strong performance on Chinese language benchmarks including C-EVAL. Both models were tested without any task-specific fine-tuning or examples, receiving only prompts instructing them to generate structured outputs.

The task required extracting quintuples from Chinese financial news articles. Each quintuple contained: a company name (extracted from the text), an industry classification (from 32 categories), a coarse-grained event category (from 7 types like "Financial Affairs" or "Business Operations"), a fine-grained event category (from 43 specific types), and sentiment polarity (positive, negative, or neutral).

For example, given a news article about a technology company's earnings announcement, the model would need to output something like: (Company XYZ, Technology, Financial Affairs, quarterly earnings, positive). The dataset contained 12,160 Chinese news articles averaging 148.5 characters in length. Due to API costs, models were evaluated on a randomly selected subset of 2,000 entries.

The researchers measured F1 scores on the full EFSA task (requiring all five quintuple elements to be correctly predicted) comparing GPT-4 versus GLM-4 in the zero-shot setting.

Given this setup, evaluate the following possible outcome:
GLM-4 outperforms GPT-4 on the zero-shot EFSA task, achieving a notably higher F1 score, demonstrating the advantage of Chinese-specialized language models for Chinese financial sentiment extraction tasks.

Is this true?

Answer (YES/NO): YES